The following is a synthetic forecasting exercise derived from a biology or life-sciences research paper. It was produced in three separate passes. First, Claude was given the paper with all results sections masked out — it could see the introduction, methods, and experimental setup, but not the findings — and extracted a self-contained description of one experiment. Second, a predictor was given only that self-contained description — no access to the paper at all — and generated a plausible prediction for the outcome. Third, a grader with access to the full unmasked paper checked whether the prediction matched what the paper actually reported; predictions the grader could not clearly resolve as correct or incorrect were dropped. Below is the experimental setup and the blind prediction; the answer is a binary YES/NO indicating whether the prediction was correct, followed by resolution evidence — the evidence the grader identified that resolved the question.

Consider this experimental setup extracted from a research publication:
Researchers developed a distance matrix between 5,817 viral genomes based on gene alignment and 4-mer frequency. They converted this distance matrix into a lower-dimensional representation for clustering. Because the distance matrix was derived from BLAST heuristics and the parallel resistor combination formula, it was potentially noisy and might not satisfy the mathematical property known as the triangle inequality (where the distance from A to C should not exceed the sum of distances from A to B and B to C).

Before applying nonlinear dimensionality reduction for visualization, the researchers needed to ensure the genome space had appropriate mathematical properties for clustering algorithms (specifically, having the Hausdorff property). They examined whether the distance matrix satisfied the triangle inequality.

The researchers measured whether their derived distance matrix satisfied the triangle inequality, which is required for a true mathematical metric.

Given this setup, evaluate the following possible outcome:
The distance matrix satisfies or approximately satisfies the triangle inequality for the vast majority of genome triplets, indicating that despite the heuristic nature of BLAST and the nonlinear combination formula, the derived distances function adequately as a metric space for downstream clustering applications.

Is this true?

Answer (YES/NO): NO